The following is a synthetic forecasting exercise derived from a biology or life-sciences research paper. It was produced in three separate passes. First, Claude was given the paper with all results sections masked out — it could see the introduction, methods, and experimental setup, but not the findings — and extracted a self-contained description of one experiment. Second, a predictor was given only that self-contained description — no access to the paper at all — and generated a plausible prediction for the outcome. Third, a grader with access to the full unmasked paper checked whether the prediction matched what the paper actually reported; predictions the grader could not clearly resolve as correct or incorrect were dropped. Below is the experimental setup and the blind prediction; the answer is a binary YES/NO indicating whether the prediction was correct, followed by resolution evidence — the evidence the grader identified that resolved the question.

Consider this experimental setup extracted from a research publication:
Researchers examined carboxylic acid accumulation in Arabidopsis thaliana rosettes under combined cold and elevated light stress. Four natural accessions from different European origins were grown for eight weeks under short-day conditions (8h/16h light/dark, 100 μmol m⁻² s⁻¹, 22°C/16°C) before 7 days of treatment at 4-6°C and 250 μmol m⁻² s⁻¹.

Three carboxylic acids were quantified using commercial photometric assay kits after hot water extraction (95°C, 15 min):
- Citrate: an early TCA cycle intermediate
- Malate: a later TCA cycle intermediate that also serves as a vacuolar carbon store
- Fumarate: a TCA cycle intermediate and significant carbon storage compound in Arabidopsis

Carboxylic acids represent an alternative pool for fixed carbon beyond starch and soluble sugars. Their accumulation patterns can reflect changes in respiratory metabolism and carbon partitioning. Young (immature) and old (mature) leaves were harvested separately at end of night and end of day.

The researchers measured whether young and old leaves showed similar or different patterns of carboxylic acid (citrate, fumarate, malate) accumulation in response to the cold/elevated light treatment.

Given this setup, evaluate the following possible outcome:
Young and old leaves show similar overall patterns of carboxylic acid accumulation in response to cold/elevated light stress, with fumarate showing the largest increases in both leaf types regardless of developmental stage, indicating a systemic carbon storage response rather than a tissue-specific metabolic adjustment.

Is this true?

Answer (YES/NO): NO